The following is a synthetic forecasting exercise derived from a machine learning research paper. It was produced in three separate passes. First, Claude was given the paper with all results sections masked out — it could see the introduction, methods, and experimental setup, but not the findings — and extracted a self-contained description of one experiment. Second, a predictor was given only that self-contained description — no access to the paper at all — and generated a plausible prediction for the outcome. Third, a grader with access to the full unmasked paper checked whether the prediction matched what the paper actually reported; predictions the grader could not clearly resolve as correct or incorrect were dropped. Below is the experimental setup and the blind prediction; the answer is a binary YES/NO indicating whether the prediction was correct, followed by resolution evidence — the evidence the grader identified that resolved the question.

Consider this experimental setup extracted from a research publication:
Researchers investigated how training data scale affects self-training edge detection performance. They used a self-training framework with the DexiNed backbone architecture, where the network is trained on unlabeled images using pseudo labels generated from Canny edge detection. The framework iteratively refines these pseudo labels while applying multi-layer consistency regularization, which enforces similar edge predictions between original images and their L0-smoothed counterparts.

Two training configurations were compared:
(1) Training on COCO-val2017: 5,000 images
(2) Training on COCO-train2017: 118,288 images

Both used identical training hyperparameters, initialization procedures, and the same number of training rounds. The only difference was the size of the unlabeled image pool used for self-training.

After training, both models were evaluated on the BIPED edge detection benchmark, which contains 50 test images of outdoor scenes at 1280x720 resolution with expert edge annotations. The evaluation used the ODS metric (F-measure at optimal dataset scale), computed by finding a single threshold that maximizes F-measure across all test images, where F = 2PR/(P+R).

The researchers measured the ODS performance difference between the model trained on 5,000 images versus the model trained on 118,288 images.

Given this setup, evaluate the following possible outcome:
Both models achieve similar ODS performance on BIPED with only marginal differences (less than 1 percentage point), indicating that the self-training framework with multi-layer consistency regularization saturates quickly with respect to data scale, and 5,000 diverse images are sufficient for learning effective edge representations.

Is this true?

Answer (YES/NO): NO